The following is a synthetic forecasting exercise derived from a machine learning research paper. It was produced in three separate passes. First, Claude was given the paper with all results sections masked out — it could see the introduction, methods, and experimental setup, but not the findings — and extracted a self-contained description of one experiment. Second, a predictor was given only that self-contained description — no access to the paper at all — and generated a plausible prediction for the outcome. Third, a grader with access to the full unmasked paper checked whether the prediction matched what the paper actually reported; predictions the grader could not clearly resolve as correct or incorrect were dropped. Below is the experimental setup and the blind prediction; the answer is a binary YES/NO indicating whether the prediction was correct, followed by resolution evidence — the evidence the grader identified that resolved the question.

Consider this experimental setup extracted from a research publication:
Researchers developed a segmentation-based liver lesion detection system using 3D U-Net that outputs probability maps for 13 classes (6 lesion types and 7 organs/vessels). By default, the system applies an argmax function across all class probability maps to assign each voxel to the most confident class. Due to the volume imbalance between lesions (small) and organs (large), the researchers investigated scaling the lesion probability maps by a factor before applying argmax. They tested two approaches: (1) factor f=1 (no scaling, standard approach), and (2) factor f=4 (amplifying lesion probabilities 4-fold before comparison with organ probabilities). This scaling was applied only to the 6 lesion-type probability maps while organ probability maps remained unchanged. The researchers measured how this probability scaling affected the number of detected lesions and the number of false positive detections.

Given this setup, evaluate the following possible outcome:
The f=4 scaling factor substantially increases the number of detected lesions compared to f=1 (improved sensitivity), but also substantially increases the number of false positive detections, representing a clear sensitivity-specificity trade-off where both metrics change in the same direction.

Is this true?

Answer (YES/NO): YES